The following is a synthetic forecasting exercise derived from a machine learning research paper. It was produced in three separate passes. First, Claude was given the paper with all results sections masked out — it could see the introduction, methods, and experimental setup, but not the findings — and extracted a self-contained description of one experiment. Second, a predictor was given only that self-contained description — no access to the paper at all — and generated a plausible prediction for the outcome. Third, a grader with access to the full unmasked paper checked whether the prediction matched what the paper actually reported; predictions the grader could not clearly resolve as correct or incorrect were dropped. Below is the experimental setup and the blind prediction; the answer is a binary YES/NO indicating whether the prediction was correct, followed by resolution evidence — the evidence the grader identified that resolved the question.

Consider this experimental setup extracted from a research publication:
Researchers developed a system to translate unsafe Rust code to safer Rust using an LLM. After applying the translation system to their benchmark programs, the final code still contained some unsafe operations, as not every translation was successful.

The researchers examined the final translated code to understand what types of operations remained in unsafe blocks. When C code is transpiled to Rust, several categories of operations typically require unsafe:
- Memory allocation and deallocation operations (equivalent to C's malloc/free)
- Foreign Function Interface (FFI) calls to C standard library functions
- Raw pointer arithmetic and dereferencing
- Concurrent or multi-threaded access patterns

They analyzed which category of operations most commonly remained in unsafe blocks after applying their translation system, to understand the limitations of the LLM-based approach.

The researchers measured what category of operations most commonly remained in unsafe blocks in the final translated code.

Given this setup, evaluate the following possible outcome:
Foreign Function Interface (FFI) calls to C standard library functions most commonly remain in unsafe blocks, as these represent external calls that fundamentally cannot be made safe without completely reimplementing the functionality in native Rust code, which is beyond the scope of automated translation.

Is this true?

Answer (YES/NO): YES